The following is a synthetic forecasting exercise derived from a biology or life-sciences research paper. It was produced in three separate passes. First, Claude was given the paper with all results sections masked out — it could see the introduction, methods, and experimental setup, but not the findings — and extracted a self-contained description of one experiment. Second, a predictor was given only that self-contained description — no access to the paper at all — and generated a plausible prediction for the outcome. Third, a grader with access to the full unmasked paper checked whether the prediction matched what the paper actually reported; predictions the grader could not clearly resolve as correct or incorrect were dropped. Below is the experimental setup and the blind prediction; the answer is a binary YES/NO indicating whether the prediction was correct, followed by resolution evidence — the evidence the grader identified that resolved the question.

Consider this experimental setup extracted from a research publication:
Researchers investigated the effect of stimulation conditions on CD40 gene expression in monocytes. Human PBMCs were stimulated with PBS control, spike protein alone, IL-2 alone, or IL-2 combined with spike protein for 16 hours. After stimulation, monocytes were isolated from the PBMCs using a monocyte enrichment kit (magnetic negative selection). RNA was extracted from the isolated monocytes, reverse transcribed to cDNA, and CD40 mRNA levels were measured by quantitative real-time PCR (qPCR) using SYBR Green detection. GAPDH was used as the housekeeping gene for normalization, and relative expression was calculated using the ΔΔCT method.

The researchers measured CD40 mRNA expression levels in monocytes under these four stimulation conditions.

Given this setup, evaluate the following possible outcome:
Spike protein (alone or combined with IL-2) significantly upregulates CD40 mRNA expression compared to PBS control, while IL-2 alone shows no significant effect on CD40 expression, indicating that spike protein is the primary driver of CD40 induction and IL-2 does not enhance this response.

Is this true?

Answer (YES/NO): NO